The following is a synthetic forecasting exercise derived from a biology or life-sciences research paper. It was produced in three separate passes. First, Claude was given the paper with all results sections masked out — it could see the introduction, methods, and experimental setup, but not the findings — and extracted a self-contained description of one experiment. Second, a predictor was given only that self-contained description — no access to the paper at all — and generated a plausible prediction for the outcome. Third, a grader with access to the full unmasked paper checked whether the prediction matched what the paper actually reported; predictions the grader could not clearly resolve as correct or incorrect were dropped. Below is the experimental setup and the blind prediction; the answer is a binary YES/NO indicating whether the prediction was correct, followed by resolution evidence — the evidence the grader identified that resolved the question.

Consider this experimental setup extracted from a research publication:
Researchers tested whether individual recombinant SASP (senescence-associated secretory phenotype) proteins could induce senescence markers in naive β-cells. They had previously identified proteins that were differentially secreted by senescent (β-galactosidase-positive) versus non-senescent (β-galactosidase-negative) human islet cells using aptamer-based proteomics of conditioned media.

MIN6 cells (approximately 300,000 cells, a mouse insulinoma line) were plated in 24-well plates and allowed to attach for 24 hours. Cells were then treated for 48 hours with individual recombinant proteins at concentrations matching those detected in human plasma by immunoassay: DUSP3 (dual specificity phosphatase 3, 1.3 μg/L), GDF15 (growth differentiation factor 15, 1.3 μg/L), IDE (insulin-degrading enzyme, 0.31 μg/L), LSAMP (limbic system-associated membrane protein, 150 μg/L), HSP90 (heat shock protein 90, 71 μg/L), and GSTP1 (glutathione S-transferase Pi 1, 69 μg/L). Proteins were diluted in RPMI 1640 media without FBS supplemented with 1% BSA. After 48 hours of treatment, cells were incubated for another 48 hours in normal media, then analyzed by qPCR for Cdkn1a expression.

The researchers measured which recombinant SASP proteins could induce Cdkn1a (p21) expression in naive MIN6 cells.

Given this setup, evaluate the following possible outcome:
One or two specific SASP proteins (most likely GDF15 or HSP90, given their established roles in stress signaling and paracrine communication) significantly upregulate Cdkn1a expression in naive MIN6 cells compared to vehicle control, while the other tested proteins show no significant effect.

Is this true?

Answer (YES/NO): NO